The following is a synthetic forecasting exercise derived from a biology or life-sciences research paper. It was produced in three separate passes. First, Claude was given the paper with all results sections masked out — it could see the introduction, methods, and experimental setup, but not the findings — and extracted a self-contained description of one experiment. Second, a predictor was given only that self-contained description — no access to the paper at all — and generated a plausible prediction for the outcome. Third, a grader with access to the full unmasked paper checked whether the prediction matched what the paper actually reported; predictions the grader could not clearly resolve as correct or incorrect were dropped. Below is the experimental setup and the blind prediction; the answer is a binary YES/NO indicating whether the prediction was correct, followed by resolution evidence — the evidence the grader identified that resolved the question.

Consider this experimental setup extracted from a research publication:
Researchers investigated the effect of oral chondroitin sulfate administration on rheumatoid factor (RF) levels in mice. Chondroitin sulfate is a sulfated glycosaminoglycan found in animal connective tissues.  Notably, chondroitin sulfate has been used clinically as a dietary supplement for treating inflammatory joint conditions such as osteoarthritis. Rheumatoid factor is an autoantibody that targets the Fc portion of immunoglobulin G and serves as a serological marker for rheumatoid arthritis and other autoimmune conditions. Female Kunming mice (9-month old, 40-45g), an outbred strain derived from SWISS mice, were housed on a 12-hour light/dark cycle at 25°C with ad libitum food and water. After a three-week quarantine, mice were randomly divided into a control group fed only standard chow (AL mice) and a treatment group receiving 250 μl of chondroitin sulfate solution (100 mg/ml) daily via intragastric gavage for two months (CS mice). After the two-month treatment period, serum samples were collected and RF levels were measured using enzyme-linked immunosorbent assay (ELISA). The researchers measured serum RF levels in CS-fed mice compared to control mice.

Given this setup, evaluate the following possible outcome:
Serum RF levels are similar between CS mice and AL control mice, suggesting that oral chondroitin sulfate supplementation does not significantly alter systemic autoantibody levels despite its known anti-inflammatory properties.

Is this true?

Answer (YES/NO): NO